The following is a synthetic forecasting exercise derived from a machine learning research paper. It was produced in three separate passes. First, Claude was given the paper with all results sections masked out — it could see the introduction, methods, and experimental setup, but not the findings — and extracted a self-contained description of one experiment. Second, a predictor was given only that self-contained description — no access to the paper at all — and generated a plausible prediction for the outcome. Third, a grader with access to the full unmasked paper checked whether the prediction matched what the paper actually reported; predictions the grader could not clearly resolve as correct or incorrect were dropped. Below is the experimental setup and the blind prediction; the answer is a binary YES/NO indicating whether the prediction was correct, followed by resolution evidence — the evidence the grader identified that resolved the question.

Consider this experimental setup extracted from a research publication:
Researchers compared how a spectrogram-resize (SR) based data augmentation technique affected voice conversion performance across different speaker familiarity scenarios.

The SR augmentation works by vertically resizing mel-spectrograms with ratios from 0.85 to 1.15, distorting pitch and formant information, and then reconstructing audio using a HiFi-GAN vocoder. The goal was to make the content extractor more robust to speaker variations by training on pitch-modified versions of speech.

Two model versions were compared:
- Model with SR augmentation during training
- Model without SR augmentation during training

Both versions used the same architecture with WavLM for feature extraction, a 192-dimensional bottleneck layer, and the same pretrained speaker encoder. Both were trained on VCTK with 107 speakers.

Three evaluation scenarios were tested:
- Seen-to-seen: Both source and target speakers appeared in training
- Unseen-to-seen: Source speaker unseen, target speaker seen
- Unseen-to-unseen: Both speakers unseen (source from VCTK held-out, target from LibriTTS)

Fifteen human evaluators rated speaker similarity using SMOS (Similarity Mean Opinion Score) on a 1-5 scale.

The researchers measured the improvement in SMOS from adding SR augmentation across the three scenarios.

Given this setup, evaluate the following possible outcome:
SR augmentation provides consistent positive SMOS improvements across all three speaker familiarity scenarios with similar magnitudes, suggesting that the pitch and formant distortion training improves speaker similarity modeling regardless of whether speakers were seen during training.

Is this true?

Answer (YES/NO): NO